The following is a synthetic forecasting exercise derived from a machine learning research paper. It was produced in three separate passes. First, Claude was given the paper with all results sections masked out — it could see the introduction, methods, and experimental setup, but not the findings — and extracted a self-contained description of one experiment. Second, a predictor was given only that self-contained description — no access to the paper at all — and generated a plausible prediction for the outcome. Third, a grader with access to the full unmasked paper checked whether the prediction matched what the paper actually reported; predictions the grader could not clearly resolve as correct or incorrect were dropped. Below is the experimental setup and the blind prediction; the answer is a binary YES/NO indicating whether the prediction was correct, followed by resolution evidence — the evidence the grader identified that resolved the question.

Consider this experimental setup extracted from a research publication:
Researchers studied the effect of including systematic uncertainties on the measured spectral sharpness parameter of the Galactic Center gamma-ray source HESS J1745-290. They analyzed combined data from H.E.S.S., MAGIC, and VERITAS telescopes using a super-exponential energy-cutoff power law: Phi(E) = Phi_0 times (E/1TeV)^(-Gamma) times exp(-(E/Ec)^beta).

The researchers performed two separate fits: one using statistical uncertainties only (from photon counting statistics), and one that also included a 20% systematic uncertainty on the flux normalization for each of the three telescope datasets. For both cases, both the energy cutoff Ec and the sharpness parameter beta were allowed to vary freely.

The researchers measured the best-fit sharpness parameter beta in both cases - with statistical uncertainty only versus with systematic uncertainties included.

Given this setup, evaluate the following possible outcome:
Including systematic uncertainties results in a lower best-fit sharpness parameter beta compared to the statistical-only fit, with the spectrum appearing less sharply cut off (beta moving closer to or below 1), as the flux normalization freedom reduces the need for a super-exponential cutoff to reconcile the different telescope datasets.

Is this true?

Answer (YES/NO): YES